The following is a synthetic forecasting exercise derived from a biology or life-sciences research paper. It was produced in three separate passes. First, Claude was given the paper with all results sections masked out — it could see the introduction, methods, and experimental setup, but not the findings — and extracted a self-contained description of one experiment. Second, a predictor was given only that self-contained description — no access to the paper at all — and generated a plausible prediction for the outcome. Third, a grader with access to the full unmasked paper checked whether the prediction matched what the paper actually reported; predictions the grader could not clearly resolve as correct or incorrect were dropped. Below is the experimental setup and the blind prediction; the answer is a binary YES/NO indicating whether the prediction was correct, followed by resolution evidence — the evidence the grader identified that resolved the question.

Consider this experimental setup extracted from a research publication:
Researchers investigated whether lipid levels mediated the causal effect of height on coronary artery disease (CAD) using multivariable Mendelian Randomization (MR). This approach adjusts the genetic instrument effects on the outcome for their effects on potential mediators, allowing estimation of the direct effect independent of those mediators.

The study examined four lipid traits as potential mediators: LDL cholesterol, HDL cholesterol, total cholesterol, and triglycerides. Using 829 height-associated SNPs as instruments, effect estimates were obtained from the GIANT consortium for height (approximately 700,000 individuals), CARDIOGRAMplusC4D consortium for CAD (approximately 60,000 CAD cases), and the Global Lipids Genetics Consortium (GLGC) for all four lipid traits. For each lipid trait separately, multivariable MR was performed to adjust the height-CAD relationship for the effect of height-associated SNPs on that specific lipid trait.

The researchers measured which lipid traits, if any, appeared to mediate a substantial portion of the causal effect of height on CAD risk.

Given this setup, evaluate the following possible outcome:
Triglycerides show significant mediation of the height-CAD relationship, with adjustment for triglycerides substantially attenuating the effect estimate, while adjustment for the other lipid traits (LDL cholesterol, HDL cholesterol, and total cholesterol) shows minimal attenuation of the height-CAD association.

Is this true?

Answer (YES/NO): NO